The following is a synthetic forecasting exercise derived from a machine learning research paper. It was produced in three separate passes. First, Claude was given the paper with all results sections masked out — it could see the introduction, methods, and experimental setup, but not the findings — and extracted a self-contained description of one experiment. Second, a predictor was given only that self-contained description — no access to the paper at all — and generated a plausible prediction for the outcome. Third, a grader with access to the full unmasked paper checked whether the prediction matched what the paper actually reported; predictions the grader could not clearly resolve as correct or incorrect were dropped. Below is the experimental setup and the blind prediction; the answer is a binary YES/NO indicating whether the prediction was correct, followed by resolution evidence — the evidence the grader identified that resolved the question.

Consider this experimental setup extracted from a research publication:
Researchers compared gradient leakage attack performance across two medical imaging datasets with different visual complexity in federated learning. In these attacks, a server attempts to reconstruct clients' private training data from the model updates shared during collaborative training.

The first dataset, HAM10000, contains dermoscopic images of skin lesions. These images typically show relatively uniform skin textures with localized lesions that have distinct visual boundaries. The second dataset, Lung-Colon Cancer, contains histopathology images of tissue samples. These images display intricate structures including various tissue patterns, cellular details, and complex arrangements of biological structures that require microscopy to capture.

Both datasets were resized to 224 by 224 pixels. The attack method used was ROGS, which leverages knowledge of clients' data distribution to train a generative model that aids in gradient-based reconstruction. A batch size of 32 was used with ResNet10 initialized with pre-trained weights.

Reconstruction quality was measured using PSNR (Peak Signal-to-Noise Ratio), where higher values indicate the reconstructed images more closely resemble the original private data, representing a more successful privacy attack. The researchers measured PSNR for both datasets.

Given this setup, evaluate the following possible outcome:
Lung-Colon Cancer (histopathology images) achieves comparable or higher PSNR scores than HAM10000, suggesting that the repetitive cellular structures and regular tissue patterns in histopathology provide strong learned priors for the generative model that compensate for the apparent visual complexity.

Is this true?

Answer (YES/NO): NO